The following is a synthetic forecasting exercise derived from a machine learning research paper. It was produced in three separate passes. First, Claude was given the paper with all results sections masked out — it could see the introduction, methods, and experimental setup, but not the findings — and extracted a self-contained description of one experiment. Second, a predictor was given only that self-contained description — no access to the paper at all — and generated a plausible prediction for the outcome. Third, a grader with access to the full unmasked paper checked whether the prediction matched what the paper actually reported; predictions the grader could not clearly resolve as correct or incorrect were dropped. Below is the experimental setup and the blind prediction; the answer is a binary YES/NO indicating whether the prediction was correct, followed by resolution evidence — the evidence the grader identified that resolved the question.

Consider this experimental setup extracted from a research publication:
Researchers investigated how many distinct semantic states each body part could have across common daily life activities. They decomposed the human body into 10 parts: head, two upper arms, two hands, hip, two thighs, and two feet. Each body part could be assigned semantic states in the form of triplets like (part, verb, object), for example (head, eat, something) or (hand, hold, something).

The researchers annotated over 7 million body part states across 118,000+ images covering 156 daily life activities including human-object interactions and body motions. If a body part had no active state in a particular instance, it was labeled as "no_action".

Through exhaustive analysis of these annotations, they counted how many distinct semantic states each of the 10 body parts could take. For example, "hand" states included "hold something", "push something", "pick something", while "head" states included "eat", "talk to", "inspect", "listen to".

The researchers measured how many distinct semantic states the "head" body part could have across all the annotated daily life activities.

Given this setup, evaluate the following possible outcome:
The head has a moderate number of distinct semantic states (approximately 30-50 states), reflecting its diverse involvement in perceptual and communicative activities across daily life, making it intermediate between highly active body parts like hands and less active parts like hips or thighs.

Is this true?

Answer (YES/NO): NO